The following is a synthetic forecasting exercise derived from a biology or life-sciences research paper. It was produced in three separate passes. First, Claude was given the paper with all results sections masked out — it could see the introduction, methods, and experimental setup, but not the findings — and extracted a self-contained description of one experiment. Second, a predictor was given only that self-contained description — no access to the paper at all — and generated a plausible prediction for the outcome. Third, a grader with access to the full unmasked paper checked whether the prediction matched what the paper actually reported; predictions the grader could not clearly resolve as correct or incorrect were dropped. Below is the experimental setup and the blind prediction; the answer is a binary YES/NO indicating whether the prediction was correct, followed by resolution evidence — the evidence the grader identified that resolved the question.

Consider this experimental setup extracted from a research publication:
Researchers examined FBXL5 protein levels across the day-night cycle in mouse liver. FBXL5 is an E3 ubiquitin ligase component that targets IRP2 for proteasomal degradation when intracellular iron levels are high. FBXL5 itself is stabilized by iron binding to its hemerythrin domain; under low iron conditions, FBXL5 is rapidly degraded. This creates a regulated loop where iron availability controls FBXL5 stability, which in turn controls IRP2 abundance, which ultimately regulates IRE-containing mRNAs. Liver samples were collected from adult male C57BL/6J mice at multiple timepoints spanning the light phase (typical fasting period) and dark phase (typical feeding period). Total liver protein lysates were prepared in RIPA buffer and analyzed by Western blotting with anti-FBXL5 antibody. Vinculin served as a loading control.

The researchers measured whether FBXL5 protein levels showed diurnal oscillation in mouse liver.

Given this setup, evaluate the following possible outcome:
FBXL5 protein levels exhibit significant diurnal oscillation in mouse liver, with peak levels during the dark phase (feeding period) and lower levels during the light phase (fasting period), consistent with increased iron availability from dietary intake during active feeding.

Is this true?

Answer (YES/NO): NO